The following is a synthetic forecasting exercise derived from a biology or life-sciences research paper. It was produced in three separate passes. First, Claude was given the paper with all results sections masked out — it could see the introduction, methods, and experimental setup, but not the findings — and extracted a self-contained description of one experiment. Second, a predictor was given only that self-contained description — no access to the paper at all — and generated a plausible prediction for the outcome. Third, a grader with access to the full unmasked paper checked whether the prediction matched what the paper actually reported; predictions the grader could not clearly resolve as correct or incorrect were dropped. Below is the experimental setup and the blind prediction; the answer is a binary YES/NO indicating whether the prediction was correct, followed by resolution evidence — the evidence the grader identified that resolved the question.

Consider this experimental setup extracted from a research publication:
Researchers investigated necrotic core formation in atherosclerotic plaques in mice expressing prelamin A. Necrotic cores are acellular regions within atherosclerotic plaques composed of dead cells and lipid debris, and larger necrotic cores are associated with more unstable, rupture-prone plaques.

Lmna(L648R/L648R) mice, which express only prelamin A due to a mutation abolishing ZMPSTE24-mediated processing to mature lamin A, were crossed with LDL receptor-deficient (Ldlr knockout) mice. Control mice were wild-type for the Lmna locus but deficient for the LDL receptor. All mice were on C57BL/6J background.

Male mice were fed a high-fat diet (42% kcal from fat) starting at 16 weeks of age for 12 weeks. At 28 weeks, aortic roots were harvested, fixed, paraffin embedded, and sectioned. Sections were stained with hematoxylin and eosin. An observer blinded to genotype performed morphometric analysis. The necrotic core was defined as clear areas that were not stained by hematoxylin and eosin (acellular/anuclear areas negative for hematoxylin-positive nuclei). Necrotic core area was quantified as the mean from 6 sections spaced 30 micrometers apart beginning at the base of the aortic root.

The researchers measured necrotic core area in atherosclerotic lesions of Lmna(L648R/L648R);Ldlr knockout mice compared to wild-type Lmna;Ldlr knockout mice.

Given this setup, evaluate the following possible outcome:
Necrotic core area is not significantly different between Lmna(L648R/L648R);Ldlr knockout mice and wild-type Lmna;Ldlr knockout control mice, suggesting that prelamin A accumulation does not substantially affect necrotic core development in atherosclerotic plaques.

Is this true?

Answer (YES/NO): YES